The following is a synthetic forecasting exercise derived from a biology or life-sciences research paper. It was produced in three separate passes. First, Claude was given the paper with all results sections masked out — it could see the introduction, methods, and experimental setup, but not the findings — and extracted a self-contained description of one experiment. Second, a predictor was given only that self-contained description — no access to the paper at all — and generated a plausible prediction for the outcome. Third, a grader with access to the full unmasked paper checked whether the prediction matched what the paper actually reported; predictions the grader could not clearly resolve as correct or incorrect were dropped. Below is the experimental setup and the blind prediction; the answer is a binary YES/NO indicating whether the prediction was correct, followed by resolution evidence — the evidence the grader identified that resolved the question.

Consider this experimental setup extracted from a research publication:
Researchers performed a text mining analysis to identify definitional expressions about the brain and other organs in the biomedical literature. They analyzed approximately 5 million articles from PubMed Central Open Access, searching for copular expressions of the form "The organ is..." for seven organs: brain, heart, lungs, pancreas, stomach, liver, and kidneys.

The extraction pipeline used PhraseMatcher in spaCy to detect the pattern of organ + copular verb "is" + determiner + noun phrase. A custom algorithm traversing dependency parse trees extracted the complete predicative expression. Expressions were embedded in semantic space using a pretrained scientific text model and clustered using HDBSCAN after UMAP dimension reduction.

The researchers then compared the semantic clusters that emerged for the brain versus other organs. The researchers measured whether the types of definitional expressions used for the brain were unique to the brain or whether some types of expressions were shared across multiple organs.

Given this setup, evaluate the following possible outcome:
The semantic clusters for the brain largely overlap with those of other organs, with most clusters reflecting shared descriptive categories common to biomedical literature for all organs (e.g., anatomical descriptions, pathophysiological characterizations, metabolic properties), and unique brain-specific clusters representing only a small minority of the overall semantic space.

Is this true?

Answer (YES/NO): NO